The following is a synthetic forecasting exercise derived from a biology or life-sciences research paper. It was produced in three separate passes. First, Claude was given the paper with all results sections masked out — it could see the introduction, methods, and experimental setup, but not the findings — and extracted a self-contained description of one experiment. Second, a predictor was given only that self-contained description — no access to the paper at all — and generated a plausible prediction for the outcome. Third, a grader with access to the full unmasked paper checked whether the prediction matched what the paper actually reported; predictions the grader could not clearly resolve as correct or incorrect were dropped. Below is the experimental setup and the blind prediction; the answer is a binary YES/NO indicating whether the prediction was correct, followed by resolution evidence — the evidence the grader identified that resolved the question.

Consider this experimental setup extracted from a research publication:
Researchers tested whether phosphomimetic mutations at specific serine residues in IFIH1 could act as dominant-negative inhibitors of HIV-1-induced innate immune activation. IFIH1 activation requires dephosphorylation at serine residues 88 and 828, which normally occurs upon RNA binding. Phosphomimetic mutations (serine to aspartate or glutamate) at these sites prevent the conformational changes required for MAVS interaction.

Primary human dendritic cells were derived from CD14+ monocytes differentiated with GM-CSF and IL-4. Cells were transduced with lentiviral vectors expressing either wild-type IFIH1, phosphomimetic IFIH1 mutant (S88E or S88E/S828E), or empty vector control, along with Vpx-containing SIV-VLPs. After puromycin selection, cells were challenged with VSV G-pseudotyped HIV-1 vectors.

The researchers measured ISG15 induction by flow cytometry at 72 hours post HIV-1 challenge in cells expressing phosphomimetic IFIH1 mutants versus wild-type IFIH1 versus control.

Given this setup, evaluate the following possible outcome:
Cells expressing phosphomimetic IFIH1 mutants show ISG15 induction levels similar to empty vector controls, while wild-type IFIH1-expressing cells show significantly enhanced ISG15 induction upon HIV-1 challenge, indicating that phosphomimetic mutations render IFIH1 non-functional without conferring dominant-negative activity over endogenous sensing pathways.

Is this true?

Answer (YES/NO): NO